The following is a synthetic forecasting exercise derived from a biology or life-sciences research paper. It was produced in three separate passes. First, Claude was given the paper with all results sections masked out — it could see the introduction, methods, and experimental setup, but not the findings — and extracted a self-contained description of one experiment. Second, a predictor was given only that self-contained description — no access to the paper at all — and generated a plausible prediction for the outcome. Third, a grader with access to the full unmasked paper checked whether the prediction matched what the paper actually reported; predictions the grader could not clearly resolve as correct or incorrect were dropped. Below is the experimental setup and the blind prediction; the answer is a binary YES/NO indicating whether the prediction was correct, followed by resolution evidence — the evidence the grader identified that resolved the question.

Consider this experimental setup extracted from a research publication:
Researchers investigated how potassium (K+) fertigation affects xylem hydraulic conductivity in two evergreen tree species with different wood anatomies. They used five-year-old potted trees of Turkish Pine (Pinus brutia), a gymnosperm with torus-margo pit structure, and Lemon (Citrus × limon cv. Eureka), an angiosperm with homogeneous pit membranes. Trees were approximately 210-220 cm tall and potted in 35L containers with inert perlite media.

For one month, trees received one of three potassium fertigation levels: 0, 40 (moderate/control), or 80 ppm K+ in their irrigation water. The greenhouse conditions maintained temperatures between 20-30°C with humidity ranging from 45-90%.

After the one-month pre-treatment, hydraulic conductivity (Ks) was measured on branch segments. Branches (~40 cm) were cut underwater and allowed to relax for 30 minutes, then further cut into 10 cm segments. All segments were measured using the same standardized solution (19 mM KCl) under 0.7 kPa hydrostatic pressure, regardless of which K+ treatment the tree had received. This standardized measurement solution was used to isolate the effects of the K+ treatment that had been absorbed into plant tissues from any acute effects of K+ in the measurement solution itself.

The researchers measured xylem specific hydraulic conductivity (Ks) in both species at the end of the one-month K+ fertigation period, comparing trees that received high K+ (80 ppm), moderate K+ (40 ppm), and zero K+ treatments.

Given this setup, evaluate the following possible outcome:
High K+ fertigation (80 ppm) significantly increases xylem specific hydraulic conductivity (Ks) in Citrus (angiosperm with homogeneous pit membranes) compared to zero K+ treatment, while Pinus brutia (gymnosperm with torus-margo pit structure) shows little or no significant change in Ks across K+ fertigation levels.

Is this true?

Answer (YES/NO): NO